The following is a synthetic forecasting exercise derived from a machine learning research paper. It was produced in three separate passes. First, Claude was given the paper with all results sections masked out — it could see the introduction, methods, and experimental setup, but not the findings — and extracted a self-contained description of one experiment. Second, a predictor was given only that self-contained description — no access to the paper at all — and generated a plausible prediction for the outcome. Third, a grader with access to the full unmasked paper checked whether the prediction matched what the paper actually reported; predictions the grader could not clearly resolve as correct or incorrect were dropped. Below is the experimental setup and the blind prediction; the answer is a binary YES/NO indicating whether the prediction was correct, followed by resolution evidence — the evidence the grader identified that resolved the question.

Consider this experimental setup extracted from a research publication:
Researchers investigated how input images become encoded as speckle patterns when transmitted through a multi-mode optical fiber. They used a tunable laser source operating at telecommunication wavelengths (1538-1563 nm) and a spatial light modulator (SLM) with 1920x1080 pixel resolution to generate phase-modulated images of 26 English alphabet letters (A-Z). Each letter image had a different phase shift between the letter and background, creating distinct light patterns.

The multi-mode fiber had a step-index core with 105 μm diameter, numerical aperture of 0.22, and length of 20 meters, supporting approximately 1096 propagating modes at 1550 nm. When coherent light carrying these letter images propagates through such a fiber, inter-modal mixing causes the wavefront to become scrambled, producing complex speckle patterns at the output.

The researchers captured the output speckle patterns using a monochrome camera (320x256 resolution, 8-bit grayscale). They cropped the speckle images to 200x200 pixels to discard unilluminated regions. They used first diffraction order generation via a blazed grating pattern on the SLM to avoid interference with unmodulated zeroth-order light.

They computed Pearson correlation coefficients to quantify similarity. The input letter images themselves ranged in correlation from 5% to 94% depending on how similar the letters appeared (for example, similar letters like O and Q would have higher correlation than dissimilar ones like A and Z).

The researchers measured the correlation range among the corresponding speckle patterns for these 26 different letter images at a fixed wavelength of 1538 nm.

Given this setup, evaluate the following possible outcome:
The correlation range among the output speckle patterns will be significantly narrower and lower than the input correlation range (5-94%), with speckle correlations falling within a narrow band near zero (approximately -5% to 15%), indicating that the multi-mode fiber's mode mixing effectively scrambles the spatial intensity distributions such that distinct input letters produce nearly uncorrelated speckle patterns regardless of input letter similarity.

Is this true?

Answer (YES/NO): NO